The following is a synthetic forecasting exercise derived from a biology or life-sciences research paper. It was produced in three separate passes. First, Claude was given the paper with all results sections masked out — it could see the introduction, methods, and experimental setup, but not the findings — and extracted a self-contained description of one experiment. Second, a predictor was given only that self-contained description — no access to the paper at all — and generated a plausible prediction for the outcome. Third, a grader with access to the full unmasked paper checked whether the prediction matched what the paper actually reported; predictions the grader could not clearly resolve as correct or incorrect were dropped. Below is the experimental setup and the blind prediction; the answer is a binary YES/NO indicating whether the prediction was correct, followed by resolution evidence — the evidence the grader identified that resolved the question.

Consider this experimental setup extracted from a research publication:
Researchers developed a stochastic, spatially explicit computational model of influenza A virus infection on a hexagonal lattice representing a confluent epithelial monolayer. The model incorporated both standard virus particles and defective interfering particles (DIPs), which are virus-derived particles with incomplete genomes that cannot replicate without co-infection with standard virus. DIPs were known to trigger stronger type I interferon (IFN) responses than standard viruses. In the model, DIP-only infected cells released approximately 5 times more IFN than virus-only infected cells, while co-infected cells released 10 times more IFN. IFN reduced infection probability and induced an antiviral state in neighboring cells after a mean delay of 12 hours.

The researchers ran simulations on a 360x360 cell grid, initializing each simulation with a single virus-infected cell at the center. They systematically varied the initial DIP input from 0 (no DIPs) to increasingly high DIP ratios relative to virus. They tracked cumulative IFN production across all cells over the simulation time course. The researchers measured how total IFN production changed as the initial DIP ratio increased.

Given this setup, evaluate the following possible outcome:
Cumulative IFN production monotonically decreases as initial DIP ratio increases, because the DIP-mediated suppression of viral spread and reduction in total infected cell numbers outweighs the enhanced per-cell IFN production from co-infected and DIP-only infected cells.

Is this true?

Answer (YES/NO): NO